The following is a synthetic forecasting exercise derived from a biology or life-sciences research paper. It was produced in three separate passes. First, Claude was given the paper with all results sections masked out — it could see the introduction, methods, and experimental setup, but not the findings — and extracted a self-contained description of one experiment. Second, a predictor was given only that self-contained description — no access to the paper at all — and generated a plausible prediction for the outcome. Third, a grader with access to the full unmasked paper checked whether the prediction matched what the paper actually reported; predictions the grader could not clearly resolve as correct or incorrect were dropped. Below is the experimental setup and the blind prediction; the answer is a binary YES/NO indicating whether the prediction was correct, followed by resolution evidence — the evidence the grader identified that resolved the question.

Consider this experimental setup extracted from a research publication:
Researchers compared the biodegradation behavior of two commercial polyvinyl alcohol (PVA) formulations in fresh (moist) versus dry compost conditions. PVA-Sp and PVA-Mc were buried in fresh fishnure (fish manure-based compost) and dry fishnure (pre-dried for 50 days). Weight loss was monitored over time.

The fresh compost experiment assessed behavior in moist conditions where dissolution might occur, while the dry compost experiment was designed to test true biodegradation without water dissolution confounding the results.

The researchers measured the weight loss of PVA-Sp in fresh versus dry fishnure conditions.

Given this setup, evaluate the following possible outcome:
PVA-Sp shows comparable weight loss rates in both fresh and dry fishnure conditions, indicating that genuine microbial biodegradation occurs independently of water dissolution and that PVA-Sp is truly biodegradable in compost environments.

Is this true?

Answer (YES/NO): NO